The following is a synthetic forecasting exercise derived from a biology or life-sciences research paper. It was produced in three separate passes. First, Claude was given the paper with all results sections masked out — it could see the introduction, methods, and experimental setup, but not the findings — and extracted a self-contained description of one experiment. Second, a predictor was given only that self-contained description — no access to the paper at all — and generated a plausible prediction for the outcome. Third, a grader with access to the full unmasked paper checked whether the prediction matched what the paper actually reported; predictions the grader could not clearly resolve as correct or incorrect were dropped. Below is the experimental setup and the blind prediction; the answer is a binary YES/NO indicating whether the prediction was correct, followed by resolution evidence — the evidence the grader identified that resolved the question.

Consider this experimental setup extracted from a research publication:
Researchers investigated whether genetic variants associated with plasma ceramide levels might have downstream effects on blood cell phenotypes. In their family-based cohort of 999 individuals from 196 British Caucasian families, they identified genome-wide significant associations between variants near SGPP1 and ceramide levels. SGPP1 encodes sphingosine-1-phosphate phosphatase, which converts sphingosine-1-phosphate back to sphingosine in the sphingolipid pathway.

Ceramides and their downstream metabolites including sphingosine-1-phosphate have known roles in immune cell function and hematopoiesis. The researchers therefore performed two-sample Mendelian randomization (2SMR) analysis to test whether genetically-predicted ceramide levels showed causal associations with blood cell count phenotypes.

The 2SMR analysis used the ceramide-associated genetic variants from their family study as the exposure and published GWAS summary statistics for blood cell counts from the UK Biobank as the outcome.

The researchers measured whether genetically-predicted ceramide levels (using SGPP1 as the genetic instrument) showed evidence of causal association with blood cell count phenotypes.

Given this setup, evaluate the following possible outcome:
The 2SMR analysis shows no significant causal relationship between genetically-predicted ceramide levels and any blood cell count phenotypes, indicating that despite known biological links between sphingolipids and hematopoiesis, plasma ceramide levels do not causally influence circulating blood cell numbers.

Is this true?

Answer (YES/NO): NO